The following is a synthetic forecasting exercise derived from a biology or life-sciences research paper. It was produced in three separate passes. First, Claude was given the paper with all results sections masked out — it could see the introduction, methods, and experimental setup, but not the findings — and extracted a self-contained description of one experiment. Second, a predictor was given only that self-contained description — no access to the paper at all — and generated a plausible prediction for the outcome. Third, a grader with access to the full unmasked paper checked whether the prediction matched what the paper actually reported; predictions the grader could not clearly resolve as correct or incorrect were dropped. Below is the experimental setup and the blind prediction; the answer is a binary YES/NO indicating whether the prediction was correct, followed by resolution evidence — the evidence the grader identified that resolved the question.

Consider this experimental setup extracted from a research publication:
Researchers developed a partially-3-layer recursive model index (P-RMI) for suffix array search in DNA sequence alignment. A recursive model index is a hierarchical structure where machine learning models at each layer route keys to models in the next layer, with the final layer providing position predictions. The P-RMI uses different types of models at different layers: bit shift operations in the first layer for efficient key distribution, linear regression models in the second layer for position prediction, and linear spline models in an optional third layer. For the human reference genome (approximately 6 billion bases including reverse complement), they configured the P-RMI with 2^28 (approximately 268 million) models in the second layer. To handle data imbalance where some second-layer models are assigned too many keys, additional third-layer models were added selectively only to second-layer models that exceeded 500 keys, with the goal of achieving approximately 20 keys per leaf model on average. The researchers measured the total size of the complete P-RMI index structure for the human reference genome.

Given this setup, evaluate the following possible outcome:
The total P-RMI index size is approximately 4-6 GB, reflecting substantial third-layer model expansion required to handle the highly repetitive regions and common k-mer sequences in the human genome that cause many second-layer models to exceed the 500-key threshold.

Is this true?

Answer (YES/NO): NO